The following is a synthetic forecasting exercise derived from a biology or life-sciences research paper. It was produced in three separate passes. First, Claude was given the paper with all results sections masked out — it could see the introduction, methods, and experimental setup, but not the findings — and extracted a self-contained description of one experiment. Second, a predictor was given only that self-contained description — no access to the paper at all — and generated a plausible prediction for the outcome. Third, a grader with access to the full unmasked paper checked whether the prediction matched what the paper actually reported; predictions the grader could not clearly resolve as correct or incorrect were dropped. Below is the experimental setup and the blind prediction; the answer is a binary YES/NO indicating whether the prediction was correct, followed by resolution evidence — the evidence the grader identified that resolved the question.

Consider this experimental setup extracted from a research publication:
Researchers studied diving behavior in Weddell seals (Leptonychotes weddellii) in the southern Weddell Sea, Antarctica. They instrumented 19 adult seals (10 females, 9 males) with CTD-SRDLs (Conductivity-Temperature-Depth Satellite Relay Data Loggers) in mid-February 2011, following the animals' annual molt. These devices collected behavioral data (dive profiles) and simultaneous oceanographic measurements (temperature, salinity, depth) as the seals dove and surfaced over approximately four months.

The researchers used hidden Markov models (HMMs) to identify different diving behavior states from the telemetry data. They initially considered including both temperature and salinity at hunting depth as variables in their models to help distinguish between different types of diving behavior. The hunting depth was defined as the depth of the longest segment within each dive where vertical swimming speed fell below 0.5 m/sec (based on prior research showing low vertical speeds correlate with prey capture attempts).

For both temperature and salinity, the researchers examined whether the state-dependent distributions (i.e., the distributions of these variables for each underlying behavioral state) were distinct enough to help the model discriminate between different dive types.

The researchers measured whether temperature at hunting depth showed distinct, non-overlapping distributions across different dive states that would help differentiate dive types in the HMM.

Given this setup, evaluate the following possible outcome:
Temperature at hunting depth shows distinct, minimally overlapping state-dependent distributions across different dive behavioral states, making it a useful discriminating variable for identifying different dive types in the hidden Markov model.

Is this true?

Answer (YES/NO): NO